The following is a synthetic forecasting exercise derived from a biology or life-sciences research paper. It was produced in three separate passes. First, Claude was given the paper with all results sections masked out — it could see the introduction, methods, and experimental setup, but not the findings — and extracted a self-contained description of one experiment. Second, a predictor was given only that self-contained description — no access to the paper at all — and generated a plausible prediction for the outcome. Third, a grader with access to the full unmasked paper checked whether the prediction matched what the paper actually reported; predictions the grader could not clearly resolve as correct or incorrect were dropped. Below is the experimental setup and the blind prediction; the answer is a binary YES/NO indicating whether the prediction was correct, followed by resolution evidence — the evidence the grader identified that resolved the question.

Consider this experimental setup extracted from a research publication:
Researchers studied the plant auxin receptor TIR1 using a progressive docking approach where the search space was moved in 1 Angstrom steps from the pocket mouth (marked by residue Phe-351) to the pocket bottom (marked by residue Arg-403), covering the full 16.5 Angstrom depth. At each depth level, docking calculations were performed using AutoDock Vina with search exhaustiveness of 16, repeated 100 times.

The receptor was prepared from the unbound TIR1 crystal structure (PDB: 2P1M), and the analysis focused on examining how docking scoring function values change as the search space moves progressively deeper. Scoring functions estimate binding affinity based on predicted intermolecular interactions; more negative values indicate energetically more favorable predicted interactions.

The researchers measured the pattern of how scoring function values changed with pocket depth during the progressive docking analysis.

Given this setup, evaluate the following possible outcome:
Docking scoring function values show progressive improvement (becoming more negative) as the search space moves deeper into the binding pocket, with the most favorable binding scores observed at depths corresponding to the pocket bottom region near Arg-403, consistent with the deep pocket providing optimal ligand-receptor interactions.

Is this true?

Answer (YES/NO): NO